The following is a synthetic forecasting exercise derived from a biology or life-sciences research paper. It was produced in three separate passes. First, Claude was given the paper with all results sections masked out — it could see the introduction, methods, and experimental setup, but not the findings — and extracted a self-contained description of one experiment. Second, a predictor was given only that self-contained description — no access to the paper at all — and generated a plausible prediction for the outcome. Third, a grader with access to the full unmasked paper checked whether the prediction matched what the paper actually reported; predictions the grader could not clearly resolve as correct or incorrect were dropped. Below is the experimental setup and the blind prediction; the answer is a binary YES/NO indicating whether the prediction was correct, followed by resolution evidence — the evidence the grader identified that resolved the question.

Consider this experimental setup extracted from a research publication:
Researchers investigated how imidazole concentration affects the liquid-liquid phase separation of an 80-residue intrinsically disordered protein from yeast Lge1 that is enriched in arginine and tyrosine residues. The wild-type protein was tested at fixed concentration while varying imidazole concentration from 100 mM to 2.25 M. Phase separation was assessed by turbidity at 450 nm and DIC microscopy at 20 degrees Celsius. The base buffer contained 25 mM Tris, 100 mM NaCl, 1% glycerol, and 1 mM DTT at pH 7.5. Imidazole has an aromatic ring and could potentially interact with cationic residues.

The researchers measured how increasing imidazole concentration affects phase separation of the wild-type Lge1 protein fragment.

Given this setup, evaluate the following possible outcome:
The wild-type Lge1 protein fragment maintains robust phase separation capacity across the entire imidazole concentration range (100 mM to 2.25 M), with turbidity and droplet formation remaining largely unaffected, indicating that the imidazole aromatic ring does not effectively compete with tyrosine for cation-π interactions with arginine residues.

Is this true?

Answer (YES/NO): NO